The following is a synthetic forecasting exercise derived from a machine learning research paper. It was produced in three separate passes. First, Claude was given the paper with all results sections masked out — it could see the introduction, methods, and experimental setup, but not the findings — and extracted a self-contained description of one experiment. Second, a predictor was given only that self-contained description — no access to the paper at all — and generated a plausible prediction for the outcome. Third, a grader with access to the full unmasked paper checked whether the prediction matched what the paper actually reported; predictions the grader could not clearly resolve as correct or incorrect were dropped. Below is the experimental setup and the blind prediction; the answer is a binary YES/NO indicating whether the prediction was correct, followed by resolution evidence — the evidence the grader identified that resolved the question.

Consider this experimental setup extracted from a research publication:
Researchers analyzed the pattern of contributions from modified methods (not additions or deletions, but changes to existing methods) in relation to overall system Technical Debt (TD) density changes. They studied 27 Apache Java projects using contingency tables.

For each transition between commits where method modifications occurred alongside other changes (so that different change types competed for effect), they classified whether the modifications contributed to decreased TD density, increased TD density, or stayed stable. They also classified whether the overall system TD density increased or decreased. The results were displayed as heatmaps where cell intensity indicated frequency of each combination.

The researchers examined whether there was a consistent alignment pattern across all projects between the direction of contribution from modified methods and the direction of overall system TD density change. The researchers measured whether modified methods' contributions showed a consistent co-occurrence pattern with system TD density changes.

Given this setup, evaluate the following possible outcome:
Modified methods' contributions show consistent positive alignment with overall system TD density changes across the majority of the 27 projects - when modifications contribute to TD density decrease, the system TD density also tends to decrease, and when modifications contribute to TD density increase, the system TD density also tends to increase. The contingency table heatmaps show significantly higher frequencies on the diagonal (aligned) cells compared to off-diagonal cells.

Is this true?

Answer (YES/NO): YES